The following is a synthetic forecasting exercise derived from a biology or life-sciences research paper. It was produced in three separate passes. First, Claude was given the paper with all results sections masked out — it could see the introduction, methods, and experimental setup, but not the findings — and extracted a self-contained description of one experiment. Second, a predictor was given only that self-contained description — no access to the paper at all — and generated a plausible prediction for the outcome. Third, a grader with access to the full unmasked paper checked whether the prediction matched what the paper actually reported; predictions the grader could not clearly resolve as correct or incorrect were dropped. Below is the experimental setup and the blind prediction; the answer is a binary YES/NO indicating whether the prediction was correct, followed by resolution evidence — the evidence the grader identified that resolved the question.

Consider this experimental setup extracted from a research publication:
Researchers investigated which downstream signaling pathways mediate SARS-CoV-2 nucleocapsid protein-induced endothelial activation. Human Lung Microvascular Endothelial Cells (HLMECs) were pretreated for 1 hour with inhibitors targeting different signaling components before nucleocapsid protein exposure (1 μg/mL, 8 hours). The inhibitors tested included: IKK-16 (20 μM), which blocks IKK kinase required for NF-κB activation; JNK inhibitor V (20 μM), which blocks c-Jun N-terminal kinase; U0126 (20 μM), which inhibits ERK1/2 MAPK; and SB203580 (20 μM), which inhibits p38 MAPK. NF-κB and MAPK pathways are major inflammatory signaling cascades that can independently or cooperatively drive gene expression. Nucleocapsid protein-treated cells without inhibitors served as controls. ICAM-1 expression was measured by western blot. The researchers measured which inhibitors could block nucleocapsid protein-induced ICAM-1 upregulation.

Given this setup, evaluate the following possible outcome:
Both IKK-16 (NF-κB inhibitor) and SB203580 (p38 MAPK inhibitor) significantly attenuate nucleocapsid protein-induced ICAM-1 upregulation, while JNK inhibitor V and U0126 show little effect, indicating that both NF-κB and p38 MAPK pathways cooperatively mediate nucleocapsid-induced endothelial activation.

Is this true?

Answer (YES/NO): NO